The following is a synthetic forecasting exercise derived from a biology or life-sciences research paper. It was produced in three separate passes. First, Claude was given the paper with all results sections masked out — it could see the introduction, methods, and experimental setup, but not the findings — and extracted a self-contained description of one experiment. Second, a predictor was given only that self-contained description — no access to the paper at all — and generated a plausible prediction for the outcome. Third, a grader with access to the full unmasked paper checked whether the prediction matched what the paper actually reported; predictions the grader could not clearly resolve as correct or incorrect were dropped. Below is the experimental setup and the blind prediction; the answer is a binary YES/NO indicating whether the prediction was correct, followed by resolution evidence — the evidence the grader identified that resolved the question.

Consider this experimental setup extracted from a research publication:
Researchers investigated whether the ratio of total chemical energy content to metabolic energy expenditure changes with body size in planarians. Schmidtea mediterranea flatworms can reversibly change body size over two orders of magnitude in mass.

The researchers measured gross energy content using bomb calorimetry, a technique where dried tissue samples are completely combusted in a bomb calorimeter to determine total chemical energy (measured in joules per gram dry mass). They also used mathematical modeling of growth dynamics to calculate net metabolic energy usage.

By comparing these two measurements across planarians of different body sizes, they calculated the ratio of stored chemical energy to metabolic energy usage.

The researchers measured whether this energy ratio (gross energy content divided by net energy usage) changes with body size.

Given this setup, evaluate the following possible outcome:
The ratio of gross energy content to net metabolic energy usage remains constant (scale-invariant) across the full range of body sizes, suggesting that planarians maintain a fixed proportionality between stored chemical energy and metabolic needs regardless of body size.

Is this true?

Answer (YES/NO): YES